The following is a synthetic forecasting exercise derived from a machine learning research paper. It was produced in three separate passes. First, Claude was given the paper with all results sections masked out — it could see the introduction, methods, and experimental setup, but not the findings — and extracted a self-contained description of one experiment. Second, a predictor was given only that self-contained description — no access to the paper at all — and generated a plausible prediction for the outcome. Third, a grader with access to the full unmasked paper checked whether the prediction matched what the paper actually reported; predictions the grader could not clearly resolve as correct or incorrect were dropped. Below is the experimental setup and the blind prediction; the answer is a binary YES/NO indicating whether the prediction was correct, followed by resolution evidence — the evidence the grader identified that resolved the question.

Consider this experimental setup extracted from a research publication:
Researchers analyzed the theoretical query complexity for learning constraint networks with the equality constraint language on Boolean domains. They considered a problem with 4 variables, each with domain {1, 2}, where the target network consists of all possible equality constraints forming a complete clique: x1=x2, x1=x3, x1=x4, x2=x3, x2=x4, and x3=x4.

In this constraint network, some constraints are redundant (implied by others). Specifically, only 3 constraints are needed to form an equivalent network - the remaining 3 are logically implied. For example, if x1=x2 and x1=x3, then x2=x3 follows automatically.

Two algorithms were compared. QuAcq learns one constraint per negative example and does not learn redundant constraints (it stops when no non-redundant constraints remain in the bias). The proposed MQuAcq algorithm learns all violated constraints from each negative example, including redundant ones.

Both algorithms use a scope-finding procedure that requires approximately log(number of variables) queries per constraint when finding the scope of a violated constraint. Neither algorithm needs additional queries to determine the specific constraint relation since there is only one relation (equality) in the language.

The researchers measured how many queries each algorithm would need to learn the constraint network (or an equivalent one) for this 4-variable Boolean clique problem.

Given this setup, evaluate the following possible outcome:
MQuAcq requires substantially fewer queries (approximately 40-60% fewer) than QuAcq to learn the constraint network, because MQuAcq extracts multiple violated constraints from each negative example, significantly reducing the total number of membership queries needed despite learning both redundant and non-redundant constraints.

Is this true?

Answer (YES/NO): NO